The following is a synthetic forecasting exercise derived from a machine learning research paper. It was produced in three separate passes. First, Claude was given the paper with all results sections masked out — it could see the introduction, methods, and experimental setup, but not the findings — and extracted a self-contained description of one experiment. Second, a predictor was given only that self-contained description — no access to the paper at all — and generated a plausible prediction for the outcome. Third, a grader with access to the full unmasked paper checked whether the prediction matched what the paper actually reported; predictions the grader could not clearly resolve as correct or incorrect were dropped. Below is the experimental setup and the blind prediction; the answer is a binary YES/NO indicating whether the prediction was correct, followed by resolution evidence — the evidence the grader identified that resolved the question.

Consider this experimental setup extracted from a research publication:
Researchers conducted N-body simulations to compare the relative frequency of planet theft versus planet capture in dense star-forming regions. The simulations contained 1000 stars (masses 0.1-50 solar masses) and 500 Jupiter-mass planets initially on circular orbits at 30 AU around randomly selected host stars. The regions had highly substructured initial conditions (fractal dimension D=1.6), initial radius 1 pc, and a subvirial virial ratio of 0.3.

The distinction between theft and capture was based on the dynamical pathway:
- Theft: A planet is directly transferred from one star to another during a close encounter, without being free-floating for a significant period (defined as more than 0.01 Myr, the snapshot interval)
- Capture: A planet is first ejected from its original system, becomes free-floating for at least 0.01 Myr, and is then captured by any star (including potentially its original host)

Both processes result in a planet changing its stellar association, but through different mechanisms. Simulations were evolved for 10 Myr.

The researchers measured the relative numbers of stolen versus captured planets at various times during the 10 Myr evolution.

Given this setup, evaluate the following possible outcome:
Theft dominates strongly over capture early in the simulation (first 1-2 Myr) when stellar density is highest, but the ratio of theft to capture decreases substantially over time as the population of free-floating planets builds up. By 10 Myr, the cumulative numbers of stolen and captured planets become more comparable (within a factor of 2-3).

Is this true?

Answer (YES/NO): NO